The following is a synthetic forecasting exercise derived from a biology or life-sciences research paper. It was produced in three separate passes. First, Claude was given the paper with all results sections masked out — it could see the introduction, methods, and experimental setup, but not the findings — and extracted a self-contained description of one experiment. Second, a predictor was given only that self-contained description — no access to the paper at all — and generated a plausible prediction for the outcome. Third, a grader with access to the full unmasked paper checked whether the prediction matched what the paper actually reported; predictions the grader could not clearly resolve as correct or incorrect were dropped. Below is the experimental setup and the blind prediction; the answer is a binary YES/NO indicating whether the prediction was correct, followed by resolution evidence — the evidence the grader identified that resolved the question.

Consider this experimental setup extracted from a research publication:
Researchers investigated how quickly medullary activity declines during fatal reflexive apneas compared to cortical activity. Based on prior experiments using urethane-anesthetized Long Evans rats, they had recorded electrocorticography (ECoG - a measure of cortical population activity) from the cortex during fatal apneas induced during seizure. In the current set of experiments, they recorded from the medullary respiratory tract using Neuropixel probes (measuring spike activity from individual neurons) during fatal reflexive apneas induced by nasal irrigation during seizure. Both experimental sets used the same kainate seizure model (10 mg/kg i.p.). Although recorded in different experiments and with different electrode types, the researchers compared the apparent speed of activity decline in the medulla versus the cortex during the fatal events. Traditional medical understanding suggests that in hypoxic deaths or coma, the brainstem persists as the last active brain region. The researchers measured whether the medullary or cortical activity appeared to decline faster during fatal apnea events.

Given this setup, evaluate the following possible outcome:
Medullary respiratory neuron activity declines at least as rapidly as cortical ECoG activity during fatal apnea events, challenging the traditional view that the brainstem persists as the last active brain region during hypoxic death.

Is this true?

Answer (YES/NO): YES